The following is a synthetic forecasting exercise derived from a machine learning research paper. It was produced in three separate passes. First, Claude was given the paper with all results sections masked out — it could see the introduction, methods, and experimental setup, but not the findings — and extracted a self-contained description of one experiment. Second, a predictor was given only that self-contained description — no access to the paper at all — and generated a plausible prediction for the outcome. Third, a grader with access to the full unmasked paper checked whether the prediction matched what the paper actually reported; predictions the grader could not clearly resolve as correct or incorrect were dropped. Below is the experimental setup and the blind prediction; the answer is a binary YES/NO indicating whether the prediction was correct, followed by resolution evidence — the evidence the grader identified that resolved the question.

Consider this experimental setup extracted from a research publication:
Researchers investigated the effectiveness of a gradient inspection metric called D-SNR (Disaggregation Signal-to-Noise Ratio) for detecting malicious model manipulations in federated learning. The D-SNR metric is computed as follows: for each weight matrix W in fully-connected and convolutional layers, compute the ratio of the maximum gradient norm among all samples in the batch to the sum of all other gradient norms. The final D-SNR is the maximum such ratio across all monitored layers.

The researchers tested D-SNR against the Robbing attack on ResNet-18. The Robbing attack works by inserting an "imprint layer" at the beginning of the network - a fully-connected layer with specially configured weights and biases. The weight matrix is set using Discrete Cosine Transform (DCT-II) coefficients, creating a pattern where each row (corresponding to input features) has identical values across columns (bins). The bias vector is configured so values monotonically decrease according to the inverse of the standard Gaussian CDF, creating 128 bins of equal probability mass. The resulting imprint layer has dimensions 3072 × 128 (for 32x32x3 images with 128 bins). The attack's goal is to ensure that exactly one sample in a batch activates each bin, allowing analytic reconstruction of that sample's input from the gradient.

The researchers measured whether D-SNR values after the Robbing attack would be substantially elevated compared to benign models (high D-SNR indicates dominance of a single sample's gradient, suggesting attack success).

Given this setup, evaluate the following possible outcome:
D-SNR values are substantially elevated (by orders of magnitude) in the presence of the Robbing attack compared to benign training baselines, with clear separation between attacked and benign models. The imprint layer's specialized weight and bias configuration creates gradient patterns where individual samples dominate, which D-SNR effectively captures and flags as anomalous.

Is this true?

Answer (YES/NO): NO